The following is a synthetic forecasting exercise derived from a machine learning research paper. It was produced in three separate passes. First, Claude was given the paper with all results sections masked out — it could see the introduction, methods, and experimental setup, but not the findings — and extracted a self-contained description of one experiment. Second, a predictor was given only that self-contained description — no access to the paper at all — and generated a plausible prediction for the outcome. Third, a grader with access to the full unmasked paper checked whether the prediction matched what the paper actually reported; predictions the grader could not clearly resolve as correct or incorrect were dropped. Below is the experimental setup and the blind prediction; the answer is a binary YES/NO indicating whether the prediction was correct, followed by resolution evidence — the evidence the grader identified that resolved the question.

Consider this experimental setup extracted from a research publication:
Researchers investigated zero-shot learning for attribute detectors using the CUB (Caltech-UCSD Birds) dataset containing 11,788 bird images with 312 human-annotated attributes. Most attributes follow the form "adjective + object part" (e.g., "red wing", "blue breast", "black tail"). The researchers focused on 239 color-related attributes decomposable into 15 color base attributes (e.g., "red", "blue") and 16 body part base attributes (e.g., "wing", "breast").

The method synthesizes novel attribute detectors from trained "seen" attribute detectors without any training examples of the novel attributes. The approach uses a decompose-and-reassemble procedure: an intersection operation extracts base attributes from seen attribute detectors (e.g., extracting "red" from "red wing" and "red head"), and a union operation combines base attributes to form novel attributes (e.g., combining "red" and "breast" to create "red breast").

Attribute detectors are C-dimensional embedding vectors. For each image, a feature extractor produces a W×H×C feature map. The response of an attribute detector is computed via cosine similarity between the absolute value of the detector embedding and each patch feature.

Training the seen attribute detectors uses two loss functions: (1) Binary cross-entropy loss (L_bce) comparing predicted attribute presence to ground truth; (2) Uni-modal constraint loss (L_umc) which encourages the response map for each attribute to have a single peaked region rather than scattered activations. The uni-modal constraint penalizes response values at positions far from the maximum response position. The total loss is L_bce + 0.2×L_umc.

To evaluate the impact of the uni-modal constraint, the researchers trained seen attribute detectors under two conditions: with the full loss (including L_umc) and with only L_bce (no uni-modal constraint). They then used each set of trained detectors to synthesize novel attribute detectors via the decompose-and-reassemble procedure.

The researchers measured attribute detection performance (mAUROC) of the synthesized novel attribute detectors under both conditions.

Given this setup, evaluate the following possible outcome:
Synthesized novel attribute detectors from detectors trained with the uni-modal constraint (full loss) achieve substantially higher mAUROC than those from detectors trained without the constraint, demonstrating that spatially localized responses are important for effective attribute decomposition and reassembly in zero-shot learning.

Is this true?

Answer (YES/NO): NO